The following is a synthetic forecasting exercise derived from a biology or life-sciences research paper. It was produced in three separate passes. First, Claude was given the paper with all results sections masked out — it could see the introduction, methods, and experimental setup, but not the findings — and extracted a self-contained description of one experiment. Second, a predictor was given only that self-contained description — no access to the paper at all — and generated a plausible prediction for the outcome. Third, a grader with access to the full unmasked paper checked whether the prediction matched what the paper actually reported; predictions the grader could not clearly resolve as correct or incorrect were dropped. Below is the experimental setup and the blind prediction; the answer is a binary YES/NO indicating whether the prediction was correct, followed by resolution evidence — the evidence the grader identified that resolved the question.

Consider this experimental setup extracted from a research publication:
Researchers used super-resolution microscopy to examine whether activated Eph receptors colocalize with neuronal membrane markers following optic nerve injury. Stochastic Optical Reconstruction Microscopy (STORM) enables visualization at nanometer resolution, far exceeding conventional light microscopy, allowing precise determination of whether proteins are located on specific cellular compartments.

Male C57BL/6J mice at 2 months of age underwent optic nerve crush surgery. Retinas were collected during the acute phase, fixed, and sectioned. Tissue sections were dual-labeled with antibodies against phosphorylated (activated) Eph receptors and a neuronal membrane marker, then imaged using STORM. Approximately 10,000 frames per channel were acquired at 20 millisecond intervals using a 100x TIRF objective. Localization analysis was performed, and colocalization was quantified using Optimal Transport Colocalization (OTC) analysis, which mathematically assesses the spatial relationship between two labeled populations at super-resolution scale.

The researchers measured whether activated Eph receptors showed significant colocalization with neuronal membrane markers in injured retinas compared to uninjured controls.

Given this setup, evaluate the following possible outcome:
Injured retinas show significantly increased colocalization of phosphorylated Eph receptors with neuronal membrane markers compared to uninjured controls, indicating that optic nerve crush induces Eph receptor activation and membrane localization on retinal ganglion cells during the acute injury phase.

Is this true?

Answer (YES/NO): YES